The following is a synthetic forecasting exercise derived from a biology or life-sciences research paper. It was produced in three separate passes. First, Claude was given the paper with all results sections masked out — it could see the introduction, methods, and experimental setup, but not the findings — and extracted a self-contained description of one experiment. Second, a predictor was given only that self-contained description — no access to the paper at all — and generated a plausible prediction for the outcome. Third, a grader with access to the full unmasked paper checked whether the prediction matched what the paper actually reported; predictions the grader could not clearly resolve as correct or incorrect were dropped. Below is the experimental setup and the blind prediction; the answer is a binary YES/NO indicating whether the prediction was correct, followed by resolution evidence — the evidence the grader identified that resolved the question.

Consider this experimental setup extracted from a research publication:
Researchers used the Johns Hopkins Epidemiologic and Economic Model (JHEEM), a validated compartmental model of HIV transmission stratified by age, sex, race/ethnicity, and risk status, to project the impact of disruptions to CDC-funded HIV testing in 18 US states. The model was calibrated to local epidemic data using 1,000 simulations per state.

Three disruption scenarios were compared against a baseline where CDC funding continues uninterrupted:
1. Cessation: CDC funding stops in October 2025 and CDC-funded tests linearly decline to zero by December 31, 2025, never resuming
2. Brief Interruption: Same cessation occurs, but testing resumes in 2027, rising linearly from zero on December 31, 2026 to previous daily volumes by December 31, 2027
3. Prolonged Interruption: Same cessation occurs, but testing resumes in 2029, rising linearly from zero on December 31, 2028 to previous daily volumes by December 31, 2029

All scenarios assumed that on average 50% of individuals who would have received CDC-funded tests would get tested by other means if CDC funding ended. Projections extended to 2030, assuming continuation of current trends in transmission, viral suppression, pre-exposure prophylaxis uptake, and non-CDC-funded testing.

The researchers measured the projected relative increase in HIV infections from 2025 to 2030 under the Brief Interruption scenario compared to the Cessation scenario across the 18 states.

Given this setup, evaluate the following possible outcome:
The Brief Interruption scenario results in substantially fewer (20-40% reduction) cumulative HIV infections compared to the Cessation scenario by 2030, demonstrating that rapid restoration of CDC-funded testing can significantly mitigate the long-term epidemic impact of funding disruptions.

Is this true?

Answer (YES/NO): NO